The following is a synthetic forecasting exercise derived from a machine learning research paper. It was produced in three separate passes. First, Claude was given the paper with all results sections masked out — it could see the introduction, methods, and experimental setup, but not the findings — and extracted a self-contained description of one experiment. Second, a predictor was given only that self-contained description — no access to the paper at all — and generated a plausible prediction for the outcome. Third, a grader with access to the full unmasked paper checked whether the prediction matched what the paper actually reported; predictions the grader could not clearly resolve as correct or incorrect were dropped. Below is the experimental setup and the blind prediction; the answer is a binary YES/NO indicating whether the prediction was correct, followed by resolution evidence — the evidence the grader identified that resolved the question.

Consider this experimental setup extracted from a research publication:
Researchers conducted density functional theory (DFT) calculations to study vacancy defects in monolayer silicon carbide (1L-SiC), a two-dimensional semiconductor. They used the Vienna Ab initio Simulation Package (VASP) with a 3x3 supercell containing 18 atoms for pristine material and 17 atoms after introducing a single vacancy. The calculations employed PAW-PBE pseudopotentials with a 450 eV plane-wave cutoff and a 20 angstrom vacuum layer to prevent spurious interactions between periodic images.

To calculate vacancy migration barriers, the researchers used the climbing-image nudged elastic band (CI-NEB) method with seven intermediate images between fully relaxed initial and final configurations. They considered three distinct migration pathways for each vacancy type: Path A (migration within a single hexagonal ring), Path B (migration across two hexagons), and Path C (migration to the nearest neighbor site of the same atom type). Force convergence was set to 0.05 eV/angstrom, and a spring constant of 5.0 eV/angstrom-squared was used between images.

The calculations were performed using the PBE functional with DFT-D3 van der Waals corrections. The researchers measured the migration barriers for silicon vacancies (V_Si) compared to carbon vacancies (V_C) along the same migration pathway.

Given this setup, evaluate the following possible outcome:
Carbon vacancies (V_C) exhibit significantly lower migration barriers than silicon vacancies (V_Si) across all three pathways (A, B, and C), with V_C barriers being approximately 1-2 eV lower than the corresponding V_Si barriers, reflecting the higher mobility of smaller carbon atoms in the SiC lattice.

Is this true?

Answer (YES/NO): NO